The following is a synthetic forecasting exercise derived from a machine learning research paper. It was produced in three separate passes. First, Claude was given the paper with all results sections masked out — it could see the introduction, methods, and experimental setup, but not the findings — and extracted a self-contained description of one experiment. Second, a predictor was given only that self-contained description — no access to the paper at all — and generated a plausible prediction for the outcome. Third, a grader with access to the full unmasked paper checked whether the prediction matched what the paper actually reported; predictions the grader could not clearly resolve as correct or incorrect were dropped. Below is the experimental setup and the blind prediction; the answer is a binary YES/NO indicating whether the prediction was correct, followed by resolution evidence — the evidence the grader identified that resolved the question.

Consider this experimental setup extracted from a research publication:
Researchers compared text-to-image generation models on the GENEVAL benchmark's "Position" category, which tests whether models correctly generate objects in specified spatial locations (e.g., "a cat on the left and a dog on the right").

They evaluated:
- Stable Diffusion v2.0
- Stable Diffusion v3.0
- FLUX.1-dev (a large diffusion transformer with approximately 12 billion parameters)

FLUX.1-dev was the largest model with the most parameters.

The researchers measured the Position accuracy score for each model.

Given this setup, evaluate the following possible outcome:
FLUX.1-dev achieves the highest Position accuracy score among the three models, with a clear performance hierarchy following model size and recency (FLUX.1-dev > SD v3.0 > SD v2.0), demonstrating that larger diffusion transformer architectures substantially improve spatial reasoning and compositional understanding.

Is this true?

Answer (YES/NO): NO